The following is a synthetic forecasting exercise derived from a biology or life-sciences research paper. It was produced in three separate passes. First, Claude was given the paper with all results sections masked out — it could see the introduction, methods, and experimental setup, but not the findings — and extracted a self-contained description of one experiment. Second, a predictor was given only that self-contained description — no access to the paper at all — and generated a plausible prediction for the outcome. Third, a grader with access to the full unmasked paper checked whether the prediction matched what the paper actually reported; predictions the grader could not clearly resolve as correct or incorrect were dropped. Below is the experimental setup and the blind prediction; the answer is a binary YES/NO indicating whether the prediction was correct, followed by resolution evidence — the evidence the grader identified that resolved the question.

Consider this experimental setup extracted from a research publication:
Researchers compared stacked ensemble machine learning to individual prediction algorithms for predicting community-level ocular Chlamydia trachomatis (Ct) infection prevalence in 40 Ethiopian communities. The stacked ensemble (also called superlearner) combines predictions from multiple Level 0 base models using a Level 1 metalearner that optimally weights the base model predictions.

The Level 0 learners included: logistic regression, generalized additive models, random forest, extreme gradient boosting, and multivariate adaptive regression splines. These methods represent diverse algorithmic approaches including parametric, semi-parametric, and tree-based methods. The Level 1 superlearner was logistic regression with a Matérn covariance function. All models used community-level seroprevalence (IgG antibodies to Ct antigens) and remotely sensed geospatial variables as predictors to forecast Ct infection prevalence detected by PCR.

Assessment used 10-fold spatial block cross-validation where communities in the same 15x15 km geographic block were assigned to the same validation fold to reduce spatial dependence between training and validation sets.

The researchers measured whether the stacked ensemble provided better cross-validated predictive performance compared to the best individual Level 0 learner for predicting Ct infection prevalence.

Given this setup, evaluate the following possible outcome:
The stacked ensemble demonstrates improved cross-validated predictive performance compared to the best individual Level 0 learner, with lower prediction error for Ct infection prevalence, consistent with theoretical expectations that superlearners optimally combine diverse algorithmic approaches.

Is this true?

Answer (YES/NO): NO